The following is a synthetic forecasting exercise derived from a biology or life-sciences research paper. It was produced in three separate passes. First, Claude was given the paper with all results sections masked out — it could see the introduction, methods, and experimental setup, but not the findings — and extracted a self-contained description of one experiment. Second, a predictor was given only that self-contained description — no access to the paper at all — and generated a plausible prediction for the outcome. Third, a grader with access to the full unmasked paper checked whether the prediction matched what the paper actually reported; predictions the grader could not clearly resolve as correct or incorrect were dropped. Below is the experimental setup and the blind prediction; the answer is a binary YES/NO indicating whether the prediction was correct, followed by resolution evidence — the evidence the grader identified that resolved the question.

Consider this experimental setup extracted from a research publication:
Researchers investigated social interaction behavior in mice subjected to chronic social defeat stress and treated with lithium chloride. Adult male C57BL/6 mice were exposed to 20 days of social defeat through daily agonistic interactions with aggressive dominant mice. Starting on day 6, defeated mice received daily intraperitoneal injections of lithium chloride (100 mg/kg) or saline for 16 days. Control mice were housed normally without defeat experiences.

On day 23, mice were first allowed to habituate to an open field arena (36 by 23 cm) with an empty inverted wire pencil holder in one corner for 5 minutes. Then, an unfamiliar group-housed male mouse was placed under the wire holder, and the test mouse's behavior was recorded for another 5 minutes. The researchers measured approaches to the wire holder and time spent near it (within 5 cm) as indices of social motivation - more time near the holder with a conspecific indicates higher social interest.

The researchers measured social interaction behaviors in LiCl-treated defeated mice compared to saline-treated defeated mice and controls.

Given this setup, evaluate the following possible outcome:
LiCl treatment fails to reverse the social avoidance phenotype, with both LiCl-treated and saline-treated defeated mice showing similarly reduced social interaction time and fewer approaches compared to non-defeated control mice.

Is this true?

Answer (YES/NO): NO